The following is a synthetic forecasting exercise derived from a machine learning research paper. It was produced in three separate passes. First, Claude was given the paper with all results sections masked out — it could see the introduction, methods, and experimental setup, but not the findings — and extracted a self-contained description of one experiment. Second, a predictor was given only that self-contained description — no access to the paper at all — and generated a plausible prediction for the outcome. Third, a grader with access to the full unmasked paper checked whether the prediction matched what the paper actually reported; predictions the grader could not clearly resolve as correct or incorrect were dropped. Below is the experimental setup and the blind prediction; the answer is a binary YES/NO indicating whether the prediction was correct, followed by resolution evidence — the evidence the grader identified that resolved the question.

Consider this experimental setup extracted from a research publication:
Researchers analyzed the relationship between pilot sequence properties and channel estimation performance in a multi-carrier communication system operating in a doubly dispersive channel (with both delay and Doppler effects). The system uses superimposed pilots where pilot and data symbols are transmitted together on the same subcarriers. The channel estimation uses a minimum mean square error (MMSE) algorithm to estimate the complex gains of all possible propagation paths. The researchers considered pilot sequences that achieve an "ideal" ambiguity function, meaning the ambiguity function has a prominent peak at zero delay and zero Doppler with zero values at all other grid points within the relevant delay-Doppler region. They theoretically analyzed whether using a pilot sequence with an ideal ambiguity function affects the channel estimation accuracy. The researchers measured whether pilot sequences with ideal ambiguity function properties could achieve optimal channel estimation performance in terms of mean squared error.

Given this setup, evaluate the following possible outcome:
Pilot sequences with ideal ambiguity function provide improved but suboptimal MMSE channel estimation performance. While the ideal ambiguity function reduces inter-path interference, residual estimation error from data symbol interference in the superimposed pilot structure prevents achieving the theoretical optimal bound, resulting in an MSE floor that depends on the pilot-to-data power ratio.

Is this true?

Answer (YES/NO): NO